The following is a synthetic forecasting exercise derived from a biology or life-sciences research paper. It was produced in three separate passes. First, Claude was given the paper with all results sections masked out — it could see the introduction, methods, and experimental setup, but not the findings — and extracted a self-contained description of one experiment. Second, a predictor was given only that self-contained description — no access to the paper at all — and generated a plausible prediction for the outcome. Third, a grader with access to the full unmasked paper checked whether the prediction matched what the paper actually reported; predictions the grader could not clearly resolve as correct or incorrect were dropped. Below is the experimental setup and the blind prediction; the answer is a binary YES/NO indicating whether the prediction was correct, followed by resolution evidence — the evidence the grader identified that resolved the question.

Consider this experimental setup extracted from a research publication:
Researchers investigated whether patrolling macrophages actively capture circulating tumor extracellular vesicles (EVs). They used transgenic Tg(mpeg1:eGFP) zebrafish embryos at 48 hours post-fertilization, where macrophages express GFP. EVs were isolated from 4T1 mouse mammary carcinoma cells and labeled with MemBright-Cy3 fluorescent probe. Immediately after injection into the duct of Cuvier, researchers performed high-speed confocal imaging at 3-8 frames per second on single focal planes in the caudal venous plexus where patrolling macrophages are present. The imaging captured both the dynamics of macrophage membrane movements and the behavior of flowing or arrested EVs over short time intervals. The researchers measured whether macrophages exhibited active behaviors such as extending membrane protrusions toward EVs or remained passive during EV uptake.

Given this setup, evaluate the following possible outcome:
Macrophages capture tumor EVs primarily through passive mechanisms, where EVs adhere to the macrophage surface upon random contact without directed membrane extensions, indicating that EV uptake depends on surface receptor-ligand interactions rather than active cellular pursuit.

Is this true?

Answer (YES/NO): NO